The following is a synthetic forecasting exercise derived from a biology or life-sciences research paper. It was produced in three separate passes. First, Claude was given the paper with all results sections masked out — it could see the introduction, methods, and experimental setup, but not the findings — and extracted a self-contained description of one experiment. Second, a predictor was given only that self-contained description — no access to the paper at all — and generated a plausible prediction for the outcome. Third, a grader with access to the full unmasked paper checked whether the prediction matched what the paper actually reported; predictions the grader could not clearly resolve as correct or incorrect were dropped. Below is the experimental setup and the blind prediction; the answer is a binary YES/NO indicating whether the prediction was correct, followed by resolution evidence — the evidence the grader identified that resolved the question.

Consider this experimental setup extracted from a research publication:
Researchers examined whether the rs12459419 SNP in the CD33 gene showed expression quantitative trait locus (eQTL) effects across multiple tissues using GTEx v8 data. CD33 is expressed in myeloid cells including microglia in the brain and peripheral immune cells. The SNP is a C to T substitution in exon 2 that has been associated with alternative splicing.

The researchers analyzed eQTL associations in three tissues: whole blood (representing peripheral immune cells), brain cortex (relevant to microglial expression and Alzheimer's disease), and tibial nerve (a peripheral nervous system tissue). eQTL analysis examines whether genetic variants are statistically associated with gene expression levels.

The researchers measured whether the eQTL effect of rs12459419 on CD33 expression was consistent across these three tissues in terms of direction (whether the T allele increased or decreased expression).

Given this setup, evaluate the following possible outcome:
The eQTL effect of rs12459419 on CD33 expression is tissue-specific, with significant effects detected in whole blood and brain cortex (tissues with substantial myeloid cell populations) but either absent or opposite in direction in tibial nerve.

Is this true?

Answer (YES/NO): NO